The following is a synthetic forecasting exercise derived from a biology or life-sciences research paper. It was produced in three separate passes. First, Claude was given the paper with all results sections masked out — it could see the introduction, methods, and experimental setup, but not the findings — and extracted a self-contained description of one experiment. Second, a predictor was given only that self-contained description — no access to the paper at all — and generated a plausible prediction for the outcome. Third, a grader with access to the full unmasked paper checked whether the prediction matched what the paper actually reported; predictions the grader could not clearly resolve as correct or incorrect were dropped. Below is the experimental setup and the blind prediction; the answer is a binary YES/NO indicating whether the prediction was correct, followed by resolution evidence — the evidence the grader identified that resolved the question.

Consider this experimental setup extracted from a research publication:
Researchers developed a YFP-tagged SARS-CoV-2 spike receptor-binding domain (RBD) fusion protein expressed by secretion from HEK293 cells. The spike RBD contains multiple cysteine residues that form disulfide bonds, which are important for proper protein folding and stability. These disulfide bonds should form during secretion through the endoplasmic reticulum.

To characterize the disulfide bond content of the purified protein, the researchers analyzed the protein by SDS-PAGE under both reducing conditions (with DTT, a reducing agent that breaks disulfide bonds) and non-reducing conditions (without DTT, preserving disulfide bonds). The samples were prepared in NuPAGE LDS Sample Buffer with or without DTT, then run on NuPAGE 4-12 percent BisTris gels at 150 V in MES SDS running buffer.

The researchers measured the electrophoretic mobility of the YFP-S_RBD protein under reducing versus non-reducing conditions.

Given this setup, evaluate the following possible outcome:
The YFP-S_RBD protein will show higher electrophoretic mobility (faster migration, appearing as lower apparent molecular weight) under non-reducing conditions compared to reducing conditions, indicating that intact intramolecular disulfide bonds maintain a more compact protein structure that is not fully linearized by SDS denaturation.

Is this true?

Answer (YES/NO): YES